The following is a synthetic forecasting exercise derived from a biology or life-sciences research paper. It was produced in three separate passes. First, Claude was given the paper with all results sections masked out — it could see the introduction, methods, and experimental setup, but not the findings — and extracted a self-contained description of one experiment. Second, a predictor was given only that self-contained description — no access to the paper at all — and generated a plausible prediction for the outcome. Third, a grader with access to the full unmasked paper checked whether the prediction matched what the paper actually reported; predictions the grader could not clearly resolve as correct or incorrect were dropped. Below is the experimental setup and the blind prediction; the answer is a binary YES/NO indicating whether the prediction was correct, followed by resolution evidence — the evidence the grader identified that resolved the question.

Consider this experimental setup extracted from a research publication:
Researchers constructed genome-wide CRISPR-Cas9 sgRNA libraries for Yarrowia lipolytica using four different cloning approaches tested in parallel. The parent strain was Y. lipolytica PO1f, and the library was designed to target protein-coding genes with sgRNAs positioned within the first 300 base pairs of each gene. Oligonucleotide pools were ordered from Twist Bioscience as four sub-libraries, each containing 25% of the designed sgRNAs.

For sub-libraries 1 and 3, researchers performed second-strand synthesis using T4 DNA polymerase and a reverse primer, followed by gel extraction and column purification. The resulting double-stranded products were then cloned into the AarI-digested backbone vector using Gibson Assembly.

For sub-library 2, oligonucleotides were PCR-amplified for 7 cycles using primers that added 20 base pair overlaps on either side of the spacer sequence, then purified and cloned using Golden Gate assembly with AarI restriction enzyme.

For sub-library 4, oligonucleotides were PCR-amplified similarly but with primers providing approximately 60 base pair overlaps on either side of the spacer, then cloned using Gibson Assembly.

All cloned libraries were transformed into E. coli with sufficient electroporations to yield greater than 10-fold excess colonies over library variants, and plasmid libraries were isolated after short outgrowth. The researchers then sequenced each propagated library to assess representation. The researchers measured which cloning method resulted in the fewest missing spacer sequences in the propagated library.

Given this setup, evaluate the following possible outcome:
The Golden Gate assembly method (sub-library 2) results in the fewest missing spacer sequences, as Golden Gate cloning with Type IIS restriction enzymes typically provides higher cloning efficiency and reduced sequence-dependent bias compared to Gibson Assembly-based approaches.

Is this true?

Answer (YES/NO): NO